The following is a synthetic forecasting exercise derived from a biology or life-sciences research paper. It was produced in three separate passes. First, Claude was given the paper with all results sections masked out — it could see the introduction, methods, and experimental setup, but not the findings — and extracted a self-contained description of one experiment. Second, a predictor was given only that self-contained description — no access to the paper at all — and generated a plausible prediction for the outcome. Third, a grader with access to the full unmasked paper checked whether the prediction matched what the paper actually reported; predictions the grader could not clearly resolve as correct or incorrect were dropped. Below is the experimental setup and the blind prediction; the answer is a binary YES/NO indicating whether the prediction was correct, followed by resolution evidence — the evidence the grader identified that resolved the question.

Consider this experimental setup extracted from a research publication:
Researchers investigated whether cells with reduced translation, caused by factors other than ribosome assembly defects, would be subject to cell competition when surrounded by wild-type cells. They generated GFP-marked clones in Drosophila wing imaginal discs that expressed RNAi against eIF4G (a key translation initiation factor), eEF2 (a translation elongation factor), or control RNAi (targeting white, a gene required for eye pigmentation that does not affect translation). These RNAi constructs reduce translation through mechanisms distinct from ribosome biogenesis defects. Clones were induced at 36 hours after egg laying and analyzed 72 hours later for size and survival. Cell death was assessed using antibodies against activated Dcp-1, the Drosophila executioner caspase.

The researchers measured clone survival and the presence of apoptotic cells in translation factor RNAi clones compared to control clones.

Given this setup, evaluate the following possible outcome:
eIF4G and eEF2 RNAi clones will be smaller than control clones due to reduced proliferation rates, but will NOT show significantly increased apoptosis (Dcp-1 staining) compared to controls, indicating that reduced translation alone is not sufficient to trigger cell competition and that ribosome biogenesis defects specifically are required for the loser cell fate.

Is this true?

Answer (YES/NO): NO